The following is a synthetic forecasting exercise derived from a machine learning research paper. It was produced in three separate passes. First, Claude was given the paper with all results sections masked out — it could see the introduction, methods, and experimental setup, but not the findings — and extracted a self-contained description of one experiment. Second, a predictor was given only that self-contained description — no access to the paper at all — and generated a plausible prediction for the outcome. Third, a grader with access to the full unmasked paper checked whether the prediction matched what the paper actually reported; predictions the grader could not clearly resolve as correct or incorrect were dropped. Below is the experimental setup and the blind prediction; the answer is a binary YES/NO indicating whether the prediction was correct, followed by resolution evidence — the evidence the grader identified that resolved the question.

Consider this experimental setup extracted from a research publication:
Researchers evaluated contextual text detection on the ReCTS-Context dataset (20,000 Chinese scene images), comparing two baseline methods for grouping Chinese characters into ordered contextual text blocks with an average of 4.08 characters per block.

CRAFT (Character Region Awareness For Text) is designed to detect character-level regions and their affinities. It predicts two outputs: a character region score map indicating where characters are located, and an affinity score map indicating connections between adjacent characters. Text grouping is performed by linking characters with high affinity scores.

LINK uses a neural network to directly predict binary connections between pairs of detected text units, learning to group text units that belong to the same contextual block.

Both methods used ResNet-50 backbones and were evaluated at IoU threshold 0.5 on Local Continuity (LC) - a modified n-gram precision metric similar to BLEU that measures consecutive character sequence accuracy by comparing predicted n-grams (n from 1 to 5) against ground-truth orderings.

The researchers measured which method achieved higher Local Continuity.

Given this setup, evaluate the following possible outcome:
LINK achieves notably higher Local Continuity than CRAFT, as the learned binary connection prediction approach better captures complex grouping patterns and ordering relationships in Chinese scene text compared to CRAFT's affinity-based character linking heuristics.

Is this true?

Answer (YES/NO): YES